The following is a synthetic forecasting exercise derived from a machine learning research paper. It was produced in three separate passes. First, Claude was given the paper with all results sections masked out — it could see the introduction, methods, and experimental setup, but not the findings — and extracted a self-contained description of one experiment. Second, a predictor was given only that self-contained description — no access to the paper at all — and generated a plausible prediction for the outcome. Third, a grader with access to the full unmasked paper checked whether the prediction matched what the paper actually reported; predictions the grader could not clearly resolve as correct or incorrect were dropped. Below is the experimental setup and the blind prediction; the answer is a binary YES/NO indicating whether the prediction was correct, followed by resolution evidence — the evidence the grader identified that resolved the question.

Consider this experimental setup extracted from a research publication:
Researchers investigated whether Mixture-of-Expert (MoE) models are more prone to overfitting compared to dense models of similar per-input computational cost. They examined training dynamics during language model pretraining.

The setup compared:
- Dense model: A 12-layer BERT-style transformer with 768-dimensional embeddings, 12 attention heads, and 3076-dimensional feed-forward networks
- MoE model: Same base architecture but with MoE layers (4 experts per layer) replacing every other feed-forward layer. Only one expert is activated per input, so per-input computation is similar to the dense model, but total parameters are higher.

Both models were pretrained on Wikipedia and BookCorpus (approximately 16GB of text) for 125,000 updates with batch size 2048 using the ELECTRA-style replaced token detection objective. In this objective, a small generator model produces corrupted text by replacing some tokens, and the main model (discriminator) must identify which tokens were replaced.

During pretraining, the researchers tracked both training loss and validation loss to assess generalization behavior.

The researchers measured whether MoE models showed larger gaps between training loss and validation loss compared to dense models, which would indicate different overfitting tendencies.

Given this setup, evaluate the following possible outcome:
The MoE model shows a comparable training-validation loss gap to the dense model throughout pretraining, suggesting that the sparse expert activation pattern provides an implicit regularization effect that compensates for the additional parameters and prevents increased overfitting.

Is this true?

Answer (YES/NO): NO